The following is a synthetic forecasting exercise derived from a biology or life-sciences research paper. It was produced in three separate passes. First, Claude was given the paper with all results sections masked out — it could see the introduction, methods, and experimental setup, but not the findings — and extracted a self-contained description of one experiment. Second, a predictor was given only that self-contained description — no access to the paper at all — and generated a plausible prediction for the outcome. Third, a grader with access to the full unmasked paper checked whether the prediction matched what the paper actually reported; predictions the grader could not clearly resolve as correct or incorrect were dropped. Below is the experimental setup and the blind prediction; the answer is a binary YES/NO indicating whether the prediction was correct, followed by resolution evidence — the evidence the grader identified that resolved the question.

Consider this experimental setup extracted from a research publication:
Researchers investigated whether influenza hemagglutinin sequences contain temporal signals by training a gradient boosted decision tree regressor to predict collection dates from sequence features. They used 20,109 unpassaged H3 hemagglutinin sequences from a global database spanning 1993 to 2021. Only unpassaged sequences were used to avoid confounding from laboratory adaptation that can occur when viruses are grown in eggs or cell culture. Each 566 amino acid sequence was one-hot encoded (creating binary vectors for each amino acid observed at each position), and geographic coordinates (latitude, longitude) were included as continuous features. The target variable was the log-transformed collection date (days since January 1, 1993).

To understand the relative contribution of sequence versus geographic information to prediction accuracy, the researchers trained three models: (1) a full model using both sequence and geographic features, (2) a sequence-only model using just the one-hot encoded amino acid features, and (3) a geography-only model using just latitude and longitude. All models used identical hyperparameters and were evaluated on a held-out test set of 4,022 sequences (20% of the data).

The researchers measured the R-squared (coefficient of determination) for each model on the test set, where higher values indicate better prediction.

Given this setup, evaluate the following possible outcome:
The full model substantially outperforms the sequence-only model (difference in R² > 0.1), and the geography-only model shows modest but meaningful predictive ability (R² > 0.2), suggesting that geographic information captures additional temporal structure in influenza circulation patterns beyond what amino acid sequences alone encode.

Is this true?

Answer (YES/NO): NO